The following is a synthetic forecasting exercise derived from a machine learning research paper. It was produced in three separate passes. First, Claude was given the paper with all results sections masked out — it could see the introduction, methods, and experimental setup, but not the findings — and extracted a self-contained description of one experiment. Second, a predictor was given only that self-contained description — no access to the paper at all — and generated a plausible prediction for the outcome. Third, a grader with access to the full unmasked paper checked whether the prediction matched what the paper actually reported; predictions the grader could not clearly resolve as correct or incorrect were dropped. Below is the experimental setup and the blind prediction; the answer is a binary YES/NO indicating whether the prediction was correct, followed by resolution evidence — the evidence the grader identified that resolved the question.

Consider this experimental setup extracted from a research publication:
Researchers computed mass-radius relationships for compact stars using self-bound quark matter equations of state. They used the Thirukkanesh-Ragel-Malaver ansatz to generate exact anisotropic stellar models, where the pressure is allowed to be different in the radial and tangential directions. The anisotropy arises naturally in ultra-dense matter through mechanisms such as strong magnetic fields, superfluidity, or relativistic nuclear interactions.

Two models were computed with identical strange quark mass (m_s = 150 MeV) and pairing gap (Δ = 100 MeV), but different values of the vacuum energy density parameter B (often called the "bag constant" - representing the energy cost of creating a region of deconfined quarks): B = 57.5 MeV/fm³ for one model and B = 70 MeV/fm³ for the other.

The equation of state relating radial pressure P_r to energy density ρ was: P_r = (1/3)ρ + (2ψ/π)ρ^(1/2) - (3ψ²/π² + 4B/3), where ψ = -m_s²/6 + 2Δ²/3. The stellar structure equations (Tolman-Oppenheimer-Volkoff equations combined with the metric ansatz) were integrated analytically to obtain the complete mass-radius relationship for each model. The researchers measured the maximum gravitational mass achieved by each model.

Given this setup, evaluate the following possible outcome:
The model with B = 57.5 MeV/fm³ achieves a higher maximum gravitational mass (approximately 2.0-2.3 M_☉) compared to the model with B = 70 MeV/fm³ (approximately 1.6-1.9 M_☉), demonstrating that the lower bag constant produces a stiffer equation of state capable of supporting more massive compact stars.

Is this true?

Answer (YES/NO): NO